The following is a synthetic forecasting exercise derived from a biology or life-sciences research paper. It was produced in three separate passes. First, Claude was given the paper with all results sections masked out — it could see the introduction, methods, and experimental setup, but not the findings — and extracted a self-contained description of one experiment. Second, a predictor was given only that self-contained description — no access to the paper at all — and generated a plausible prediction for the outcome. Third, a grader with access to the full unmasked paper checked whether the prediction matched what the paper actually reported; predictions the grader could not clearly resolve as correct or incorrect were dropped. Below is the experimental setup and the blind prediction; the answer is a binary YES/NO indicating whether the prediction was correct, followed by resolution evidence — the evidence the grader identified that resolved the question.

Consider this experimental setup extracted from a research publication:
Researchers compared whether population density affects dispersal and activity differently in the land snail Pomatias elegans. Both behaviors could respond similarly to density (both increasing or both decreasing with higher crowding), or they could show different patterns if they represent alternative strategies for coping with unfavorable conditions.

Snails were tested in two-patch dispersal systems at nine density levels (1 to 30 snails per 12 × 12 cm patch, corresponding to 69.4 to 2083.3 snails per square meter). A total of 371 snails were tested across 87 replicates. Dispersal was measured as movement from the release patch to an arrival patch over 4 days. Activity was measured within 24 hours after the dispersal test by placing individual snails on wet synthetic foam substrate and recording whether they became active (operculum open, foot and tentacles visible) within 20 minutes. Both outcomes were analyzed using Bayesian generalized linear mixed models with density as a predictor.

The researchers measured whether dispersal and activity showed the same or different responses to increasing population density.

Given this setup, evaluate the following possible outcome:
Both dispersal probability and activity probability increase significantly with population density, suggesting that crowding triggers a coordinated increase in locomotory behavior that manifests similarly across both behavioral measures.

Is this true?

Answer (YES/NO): NO